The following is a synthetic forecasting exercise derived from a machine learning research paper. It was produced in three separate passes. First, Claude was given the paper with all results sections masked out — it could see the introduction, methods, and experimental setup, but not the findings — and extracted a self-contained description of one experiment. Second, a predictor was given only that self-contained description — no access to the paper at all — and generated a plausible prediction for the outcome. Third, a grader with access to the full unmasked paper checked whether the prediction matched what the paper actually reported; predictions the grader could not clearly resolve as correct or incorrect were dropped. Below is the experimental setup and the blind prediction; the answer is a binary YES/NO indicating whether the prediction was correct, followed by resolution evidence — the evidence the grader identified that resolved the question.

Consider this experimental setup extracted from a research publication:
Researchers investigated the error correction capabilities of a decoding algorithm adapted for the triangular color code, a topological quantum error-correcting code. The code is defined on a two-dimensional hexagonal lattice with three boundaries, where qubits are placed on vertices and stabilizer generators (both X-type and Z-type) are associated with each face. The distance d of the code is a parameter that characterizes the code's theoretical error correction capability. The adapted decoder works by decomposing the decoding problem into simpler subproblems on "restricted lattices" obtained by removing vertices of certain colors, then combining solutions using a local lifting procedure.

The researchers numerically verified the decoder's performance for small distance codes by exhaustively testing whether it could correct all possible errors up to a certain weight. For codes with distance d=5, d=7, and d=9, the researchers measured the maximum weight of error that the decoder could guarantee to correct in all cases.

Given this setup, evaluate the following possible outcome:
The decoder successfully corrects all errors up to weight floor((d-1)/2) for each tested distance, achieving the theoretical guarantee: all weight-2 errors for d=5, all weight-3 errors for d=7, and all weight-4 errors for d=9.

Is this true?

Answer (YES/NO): NO